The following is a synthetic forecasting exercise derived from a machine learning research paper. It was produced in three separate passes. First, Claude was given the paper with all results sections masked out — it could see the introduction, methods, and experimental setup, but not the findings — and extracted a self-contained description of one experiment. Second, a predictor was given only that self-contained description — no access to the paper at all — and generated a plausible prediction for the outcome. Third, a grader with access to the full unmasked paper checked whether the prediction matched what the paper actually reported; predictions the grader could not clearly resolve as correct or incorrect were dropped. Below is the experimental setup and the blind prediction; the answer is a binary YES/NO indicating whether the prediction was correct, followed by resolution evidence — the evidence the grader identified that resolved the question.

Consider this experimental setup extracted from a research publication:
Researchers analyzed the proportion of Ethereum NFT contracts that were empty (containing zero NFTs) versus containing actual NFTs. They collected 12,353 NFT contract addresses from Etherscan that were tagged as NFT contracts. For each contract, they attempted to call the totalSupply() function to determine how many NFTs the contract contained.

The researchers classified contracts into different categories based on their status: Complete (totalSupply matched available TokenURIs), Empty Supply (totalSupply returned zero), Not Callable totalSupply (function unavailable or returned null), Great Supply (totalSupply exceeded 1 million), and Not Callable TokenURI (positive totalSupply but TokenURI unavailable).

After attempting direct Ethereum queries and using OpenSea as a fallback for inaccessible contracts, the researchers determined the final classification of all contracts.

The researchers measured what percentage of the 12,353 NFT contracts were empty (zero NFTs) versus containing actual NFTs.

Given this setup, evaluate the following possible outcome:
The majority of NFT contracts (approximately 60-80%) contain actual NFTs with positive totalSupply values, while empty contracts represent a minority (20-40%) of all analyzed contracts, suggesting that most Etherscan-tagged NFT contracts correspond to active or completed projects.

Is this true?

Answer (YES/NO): YES